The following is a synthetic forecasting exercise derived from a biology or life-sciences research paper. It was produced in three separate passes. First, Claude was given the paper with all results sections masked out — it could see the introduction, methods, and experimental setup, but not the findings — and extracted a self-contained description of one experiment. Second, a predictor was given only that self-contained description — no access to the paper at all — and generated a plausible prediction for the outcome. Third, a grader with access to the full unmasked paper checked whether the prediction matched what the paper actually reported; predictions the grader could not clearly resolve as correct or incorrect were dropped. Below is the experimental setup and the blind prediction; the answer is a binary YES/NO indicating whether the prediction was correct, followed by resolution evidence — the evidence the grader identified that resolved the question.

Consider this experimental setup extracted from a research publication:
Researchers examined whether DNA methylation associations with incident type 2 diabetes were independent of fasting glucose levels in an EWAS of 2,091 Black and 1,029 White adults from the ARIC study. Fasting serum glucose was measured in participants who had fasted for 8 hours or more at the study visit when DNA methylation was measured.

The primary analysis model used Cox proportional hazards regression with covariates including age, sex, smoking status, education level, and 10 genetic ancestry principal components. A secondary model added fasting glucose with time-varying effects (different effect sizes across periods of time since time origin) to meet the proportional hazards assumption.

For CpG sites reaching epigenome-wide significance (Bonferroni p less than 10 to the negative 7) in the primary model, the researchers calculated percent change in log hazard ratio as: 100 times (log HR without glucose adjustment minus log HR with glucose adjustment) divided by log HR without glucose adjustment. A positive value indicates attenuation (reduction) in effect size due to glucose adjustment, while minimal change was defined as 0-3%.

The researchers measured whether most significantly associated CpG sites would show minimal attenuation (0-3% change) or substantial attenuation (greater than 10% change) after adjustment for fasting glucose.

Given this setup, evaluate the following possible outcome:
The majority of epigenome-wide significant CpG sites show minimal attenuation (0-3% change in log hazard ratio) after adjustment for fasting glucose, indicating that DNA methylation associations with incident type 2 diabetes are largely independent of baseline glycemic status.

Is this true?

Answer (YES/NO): NO